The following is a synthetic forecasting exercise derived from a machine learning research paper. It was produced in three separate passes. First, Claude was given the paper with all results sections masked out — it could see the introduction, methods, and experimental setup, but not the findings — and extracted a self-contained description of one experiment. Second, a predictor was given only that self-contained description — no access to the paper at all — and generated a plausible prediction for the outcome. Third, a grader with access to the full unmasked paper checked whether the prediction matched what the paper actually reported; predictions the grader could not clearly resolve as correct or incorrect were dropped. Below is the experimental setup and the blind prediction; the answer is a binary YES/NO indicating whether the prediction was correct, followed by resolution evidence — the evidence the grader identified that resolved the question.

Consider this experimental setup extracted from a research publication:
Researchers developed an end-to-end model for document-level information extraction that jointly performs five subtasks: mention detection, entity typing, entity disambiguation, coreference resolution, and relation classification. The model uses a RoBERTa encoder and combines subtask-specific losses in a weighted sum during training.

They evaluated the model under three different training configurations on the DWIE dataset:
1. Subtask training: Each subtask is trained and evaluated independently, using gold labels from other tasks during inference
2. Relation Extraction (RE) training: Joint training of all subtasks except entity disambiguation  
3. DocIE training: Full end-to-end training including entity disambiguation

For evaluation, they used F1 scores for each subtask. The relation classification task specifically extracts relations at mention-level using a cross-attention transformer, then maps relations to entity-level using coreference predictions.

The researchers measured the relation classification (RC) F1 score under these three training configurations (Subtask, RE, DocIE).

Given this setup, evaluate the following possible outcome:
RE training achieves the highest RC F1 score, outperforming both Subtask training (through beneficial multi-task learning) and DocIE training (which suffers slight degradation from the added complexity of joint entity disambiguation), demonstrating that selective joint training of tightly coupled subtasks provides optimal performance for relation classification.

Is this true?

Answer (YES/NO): NO